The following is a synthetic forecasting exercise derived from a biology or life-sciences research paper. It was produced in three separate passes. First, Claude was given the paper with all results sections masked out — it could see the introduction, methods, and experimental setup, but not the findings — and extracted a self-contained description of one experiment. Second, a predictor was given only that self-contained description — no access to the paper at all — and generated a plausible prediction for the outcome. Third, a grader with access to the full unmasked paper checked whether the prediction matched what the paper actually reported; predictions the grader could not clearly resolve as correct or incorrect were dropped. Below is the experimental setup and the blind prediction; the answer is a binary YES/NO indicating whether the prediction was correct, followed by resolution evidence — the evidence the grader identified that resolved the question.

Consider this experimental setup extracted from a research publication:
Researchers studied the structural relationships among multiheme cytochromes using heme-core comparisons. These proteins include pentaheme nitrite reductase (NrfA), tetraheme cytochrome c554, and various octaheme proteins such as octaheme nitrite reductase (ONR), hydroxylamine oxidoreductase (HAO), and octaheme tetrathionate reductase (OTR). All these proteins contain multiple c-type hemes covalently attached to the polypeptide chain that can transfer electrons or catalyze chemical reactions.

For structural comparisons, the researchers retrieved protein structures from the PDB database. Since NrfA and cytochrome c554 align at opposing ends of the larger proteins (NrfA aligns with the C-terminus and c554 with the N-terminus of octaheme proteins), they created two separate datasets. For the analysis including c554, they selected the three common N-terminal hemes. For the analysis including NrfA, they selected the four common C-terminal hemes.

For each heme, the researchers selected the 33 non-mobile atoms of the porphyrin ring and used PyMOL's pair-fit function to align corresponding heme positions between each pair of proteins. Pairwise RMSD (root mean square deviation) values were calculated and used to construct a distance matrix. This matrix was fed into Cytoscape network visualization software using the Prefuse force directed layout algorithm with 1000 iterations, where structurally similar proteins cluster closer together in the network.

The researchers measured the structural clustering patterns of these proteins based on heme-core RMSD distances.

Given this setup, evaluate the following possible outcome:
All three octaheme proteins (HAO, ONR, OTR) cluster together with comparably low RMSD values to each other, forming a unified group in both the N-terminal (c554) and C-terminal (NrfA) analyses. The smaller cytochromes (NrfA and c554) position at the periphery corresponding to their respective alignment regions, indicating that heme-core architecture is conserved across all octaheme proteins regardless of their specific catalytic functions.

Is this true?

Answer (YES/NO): NO